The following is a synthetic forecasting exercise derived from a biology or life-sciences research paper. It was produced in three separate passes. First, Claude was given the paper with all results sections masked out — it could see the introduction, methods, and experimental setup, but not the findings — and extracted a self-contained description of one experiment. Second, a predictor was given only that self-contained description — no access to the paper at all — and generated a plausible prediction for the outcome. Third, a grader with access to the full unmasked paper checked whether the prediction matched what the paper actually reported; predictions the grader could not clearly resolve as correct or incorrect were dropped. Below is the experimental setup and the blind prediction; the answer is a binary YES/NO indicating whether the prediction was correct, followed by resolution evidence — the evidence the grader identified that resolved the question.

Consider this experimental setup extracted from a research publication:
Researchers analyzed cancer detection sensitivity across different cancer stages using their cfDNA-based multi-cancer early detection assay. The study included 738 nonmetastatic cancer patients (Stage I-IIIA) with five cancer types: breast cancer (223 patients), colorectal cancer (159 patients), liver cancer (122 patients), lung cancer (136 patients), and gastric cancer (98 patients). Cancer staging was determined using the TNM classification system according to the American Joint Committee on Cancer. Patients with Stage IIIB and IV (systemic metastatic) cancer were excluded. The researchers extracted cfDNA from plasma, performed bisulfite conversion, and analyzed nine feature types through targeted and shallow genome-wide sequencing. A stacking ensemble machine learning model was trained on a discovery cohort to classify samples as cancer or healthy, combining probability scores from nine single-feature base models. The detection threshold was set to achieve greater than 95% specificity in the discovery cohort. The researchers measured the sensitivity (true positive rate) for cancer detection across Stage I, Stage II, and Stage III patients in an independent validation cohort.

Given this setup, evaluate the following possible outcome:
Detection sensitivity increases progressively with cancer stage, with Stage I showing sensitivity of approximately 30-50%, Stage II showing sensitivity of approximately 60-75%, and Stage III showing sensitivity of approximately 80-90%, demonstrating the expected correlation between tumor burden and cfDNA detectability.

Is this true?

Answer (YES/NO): NO